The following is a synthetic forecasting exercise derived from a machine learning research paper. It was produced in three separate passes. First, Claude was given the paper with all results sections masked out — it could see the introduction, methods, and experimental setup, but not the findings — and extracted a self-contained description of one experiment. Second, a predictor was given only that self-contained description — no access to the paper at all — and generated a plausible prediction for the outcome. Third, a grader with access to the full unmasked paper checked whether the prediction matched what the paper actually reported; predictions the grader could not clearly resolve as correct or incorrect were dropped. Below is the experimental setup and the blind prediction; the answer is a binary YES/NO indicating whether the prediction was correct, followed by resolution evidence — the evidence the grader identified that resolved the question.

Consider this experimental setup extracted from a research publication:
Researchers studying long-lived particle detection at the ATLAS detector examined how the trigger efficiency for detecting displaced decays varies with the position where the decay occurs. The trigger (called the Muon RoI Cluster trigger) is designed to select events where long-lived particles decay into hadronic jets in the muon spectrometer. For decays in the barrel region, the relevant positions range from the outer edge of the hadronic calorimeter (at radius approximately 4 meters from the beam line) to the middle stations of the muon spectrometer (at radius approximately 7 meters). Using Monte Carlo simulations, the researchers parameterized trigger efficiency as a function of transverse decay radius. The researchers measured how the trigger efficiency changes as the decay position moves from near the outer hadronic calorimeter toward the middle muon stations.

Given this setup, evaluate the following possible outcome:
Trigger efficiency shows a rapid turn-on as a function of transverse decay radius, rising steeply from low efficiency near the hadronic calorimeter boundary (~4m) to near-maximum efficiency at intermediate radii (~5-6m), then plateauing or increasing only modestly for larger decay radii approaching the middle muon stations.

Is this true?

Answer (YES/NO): NO